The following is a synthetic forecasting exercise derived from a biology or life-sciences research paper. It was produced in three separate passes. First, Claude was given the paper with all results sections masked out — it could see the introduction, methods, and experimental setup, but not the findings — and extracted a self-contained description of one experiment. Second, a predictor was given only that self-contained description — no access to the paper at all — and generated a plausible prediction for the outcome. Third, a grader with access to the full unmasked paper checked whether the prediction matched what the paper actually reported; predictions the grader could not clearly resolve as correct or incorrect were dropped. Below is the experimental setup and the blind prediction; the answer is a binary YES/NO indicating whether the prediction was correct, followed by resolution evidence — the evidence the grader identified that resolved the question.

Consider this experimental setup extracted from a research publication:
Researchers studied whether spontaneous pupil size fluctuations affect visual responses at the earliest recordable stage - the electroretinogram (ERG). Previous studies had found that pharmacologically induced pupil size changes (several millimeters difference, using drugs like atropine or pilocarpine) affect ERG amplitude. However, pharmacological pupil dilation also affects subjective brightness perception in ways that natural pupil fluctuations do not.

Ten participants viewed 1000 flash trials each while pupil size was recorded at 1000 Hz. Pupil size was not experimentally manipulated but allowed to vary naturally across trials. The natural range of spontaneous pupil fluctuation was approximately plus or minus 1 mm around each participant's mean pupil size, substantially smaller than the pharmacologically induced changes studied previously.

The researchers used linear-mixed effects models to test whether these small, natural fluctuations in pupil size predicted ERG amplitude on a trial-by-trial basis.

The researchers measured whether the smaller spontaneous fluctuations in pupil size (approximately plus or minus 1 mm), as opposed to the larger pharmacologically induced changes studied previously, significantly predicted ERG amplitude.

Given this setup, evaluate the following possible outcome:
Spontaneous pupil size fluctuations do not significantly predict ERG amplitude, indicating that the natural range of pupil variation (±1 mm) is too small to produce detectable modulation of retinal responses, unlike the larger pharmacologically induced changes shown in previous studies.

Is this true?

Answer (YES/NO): NO